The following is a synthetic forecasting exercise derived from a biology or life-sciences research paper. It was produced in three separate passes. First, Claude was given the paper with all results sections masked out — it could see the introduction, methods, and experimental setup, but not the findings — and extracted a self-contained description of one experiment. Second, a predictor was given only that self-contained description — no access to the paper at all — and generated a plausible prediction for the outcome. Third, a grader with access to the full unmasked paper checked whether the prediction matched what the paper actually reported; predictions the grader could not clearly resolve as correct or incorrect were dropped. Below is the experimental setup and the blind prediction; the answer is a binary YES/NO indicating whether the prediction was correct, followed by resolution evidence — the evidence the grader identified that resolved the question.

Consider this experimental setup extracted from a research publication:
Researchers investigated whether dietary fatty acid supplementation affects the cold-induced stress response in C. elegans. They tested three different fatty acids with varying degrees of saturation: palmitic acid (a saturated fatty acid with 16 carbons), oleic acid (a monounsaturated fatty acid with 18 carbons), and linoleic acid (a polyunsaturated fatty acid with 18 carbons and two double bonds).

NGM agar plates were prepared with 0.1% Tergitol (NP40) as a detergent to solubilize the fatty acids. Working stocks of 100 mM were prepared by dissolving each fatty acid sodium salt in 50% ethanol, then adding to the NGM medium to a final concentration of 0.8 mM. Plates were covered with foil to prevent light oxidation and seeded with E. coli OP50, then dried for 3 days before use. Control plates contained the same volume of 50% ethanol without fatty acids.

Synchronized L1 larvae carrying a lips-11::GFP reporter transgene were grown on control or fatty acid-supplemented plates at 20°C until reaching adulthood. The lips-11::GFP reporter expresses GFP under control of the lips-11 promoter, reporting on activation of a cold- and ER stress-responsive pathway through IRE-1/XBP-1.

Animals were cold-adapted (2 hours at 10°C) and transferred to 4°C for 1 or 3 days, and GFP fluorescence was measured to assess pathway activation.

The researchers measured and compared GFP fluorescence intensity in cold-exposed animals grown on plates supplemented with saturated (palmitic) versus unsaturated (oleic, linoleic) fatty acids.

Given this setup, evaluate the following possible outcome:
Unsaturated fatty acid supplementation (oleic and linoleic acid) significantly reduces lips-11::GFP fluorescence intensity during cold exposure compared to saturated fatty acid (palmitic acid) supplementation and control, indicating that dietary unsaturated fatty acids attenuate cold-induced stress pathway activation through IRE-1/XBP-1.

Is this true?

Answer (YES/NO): NO